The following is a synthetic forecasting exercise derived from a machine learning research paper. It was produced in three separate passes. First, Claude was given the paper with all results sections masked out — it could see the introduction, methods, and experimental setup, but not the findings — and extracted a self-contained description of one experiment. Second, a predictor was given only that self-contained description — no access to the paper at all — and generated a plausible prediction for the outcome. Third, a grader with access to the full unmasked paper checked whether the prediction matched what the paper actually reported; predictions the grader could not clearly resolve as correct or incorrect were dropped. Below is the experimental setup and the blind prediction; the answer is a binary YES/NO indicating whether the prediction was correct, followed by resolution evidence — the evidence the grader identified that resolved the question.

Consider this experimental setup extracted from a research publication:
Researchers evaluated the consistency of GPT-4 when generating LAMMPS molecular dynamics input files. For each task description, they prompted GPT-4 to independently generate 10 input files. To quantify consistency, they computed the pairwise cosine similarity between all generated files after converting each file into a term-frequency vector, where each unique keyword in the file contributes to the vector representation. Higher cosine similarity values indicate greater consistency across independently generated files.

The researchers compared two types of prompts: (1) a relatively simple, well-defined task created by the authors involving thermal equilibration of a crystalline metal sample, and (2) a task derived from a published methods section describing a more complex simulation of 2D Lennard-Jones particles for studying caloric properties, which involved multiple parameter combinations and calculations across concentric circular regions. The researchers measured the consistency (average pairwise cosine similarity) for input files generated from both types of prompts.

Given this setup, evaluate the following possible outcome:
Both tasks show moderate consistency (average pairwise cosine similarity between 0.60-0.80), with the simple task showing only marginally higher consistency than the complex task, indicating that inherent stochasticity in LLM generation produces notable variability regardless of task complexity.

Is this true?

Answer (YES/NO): NO